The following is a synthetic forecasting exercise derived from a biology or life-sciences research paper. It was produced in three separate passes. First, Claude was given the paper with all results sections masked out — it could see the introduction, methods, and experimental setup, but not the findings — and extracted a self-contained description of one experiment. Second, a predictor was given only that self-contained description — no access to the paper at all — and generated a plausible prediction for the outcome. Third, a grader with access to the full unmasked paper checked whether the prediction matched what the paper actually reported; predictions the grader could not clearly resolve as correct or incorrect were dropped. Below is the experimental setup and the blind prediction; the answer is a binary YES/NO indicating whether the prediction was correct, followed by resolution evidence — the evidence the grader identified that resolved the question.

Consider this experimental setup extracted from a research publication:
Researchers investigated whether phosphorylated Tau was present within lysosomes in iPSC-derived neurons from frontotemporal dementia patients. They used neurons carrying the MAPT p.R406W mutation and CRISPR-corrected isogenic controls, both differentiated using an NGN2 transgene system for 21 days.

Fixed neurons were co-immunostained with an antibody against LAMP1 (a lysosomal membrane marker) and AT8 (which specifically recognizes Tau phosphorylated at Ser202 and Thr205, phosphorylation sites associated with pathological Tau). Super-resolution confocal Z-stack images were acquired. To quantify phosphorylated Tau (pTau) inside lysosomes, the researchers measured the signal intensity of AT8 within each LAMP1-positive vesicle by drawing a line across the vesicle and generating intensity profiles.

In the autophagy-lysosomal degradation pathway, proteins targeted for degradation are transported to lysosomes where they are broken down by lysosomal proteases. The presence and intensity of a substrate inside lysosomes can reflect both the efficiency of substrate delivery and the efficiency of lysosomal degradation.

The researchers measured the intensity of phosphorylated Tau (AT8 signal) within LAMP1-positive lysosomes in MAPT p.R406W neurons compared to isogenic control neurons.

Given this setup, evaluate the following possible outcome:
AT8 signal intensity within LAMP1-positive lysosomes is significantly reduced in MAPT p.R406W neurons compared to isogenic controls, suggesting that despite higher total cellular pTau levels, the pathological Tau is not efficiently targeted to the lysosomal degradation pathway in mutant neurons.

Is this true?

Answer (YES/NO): NO